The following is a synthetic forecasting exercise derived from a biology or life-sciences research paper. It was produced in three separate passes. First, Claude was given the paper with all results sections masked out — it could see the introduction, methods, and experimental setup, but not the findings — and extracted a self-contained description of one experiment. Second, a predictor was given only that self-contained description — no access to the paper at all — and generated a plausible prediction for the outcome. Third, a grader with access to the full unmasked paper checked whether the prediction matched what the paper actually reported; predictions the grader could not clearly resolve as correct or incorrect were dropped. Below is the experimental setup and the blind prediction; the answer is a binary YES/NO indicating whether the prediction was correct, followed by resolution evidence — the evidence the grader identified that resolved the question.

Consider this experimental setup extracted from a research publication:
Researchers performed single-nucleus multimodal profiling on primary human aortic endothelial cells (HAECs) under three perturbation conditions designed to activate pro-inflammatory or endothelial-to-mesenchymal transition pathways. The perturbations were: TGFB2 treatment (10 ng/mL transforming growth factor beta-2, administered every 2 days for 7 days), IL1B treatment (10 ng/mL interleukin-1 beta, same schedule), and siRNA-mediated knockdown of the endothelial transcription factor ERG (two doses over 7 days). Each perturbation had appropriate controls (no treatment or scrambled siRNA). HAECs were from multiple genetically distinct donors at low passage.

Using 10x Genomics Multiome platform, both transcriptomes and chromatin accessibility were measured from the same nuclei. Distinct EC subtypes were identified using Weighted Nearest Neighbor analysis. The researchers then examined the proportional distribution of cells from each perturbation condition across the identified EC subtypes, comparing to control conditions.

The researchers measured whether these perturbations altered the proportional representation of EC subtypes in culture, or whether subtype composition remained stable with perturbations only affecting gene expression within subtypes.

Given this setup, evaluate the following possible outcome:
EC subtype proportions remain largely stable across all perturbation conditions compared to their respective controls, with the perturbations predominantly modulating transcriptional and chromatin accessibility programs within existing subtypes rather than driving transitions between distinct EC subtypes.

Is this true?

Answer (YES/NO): YES